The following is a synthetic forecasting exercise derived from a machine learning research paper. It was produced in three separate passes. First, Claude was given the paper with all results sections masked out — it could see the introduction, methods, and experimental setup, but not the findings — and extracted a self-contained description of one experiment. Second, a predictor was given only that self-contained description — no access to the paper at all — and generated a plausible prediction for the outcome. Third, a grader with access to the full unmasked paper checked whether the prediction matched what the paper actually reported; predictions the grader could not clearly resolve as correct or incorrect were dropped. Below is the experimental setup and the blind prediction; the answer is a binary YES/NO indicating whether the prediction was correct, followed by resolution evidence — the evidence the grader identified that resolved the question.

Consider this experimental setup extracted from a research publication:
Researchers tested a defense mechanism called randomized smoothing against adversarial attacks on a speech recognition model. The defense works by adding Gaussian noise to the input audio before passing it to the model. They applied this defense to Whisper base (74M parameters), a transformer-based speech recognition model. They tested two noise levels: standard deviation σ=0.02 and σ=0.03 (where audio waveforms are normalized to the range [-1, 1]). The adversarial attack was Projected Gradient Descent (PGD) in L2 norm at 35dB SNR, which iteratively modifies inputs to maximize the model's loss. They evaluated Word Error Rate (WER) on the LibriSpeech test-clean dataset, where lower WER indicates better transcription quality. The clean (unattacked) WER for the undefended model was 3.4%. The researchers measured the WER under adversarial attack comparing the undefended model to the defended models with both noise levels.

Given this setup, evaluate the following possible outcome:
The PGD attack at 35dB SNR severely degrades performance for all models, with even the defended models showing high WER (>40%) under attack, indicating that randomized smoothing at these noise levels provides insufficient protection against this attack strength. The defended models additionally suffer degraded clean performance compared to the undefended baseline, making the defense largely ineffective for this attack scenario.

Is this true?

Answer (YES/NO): NO